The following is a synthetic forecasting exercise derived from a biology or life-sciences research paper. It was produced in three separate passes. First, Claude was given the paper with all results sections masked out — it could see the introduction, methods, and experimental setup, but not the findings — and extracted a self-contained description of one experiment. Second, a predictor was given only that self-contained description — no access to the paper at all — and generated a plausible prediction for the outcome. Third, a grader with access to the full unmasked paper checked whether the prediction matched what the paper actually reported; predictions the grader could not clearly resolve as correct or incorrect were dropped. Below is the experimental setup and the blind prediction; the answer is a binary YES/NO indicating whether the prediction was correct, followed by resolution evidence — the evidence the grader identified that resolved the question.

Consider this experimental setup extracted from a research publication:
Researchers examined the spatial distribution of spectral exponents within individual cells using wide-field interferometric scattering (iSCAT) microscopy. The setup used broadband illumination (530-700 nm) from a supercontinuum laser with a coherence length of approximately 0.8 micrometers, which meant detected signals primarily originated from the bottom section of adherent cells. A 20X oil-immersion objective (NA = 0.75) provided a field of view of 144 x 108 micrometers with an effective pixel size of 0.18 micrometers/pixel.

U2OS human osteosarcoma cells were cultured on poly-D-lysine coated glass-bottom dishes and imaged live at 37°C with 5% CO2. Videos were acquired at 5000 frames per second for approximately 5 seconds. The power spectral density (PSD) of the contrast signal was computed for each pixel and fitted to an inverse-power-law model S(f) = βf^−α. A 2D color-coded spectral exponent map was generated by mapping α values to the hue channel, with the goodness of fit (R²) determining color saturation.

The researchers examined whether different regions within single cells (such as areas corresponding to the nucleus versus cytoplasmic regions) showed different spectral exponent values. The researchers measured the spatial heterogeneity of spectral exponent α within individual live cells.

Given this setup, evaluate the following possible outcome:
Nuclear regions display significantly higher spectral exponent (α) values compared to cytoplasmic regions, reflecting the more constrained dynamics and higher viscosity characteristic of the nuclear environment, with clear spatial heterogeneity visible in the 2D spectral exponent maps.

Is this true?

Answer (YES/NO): NO